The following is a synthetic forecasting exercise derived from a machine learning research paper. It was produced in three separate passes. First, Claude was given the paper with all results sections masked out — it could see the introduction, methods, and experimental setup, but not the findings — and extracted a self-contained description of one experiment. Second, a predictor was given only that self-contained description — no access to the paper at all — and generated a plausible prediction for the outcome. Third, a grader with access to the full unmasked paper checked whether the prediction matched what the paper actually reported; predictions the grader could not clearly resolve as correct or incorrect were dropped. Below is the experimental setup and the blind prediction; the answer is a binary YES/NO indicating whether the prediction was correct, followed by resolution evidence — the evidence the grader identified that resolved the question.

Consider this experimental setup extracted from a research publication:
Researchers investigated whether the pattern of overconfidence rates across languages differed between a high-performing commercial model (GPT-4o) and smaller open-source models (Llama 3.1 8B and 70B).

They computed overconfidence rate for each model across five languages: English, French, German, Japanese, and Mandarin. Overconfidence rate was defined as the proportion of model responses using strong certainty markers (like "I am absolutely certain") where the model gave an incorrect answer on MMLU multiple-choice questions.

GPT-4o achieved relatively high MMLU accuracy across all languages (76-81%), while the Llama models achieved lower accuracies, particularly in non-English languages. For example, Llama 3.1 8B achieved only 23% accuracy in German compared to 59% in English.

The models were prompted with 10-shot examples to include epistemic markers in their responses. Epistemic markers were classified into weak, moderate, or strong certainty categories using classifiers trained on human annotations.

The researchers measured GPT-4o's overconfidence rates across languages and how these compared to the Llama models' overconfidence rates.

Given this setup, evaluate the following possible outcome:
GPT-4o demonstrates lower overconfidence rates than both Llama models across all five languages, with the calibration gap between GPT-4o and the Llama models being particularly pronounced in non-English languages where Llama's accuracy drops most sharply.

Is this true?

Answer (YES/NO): YES